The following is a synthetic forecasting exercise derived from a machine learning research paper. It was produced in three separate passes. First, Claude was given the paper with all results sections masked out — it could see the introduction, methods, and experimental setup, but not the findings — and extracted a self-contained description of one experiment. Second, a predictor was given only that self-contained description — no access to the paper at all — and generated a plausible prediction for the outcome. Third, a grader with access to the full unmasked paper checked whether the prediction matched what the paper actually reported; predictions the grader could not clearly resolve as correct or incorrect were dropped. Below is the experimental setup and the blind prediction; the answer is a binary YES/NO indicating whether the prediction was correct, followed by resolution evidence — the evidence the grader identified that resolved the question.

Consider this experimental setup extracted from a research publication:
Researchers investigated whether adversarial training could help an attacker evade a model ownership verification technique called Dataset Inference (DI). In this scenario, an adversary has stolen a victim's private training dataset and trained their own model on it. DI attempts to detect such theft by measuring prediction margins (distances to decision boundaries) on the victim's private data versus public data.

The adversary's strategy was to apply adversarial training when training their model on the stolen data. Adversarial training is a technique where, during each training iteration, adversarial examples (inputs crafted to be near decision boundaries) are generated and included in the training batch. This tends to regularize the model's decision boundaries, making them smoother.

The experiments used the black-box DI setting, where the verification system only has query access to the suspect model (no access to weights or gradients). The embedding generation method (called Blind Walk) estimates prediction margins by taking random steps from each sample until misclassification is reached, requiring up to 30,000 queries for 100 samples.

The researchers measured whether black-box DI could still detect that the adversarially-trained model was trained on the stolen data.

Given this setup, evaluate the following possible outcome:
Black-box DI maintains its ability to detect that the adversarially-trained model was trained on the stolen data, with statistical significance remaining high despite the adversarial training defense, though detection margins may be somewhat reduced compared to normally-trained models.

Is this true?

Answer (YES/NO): NO